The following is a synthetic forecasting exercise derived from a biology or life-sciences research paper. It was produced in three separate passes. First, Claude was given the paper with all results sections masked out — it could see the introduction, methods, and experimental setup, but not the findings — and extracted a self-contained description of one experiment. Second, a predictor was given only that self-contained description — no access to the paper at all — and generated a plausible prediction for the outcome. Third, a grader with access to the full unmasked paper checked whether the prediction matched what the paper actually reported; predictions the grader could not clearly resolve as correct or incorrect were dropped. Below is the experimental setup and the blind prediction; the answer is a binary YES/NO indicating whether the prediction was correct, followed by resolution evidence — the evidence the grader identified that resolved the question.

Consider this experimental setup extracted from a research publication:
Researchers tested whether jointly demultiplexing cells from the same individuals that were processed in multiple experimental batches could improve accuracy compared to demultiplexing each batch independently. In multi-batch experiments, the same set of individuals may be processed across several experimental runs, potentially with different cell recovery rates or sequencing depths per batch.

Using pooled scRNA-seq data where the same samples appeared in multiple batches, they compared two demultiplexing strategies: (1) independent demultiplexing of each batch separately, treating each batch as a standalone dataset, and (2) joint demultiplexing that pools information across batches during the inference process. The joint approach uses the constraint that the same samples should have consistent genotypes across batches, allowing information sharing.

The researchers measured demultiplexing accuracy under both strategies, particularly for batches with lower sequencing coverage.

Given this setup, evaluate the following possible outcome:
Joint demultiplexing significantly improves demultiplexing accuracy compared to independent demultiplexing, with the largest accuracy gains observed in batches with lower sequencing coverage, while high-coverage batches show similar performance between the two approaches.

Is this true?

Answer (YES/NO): NO